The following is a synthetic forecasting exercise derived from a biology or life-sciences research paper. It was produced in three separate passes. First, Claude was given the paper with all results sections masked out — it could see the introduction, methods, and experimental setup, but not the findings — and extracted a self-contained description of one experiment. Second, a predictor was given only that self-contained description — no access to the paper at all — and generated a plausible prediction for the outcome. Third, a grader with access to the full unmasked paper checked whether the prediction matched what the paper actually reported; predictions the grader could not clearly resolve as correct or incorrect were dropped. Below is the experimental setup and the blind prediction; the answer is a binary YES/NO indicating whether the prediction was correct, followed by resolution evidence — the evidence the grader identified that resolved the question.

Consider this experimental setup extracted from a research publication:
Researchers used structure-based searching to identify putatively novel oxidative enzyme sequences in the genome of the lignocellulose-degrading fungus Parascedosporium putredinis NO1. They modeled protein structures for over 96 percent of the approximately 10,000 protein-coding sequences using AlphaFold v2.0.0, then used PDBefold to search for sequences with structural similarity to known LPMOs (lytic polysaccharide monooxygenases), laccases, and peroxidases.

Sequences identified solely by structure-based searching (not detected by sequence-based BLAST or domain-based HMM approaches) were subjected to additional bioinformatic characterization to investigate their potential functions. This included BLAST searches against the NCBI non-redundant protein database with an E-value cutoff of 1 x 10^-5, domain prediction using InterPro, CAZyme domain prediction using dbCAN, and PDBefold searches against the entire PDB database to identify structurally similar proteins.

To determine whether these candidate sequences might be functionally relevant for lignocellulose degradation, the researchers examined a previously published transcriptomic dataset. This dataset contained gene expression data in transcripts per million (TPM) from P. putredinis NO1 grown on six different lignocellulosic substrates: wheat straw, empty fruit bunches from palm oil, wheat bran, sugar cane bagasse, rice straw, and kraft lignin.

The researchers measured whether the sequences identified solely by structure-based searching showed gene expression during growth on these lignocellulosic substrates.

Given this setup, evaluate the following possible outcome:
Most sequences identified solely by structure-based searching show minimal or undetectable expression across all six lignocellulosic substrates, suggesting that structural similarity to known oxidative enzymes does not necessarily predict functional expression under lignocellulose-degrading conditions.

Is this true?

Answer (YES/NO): NO